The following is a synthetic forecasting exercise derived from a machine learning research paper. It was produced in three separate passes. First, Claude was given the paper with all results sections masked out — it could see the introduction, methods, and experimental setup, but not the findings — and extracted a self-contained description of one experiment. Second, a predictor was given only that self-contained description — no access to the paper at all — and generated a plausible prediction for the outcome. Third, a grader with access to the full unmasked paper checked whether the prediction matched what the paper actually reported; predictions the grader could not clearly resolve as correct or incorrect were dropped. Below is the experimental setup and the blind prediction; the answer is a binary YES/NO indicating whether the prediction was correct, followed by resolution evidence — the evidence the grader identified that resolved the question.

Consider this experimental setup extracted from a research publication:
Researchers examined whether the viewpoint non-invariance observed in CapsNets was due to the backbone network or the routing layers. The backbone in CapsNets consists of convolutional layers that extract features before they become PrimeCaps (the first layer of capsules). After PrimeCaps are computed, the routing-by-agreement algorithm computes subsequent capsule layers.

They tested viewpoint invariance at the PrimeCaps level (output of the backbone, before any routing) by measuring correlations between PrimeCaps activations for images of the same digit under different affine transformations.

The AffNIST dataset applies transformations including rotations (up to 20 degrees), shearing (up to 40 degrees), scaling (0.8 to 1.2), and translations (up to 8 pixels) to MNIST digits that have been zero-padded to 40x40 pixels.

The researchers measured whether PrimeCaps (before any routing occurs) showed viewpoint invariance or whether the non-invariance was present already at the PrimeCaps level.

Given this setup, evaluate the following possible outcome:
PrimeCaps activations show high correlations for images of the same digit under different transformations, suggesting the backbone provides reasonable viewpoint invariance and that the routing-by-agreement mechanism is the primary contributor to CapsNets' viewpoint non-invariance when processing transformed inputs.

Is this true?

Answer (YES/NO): NO